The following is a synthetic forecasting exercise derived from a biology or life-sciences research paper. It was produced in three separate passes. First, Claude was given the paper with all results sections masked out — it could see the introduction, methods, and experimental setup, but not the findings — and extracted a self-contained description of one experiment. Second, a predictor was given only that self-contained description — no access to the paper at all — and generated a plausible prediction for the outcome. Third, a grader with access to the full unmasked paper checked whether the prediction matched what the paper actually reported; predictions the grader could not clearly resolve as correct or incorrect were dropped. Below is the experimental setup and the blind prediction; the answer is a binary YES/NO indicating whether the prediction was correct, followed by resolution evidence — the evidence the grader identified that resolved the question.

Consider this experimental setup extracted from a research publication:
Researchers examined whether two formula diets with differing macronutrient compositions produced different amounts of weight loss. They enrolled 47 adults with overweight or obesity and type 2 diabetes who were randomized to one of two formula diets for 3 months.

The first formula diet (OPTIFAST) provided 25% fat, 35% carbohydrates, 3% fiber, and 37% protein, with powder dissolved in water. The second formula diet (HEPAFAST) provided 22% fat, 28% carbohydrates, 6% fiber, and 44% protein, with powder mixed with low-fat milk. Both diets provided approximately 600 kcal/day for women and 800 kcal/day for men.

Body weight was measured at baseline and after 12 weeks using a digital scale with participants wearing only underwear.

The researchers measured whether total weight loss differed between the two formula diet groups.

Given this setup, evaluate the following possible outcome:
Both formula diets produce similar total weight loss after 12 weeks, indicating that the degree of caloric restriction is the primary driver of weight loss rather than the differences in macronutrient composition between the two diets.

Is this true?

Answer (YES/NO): YES